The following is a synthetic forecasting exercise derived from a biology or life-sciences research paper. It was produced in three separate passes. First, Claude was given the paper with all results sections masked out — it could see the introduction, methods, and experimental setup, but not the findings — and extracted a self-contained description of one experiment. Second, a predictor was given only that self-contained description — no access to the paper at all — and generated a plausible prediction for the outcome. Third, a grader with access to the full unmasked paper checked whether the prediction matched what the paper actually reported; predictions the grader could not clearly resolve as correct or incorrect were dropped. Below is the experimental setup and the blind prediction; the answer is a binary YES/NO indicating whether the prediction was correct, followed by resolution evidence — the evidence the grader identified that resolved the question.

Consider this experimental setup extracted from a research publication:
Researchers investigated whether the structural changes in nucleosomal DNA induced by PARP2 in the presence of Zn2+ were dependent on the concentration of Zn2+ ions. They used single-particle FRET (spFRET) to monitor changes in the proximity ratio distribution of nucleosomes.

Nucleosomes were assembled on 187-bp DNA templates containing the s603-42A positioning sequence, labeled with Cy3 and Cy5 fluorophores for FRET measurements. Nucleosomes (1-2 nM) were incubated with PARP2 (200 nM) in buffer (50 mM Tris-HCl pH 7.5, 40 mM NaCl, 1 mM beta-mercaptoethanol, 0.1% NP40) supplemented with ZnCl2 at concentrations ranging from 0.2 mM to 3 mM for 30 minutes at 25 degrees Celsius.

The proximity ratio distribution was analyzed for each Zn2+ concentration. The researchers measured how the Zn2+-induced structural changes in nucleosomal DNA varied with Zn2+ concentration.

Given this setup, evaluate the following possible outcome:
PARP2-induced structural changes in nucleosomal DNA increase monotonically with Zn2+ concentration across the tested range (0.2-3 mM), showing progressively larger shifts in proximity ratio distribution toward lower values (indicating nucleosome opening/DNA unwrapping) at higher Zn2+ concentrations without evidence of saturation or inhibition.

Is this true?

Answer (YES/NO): NO